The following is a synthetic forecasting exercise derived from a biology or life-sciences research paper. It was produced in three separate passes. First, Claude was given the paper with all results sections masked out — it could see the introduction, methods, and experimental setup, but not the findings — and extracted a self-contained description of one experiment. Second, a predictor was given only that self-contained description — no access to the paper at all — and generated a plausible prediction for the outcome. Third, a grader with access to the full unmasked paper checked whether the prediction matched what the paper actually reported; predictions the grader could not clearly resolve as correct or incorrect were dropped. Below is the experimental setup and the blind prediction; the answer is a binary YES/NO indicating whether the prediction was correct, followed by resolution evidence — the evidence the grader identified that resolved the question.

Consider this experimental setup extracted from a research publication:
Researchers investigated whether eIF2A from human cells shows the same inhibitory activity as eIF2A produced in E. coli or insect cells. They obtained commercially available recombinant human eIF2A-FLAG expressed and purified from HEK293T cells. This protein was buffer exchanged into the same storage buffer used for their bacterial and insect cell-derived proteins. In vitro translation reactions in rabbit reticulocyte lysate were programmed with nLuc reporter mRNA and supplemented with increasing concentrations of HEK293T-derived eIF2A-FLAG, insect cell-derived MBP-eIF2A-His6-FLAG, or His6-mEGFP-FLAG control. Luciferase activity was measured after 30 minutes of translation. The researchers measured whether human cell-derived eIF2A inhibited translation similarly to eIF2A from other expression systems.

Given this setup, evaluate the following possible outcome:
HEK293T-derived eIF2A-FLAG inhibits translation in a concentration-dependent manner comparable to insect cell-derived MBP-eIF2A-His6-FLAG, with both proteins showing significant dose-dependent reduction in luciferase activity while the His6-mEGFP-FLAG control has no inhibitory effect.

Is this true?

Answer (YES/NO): YES